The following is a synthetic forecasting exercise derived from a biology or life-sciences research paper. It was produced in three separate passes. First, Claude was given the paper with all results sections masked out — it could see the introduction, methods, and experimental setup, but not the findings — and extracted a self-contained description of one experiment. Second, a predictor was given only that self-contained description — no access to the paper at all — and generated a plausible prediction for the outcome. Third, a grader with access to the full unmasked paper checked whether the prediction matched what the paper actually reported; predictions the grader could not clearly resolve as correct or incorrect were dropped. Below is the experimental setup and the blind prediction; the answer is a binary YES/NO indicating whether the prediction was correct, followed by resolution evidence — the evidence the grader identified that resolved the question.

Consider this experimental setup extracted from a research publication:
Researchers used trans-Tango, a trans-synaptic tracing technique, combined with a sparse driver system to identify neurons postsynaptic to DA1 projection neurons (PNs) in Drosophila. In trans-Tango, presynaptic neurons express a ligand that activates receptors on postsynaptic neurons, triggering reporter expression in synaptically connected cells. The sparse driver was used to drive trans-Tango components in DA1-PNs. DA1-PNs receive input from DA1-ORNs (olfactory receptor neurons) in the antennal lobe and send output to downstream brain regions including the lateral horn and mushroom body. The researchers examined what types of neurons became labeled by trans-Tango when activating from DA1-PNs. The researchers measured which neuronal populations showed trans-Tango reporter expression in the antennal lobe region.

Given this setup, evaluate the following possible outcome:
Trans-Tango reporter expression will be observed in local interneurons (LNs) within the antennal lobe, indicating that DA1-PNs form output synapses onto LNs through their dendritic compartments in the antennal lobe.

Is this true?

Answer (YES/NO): YES